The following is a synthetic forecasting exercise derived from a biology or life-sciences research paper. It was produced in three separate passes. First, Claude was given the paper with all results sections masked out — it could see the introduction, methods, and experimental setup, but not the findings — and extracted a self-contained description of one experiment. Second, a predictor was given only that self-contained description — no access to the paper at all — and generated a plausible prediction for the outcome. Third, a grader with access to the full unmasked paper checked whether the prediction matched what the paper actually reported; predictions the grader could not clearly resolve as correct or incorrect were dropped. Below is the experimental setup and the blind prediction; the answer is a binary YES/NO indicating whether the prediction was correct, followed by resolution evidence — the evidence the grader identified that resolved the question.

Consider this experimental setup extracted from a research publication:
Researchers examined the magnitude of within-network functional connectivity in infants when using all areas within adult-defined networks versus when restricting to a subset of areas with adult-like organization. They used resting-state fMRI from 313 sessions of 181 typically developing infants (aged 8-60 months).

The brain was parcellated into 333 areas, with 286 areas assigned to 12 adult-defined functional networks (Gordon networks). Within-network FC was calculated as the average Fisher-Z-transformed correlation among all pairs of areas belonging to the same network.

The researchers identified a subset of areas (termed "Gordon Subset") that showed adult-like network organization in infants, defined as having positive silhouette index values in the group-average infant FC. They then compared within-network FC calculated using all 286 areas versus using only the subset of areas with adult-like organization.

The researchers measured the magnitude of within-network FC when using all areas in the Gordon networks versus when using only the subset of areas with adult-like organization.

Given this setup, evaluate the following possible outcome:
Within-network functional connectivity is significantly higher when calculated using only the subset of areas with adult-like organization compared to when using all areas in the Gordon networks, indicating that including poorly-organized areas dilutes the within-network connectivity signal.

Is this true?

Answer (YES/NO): YES